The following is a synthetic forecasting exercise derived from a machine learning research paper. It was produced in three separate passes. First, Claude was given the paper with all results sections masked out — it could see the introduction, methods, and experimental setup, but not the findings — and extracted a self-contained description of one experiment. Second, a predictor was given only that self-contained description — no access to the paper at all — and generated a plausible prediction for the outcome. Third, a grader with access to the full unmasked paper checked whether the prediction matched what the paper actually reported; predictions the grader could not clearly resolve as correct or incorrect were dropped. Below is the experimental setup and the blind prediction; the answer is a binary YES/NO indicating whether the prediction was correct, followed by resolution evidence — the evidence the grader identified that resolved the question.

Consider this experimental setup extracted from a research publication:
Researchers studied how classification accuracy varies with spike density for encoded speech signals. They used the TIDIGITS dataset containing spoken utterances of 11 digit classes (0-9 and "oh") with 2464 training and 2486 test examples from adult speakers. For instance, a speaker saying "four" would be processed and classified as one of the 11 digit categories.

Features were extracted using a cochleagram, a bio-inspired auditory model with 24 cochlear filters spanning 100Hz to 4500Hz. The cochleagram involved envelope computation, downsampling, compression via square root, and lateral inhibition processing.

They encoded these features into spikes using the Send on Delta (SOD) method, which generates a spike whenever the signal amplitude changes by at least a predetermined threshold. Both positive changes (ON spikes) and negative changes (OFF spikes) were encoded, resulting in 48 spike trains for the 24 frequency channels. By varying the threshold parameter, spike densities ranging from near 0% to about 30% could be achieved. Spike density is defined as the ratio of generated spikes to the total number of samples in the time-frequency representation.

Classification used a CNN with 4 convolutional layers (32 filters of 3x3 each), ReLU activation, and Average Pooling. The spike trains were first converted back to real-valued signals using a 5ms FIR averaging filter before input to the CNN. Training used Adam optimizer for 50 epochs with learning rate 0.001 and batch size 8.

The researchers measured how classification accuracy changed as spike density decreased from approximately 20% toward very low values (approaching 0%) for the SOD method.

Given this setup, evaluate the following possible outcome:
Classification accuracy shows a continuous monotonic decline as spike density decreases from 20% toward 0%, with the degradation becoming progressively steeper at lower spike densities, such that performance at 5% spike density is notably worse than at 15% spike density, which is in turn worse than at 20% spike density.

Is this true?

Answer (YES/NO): NO